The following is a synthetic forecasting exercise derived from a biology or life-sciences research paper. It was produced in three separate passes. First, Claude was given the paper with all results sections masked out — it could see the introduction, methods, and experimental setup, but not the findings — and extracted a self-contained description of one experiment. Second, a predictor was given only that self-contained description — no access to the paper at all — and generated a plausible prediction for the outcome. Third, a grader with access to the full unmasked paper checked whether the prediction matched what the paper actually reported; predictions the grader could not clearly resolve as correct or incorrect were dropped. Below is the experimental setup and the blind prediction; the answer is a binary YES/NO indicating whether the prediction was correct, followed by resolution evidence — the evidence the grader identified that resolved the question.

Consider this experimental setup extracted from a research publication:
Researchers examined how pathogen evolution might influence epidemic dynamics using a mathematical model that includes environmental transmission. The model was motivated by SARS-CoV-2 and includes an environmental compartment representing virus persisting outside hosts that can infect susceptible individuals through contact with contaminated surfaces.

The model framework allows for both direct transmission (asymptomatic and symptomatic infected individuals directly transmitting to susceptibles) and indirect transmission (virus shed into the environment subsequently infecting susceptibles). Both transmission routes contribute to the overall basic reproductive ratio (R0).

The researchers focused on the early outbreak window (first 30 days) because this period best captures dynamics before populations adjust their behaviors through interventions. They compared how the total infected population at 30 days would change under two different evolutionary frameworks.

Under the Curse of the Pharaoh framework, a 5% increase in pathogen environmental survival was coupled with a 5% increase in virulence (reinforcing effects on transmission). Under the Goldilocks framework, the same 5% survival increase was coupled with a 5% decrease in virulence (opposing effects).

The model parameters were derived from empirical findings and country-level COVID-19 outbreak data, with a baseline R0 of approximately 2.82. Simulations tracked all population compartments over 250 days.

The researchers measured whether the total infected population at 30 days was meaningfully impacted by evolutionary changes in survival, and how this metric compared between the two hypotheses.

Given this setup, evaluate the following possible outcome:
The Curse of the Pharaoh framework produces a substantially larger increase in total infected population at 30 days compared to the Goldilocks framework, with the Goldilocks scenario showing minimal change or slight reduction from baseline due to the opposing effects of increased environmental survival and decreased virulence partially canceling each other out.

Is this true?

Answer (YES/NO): YES